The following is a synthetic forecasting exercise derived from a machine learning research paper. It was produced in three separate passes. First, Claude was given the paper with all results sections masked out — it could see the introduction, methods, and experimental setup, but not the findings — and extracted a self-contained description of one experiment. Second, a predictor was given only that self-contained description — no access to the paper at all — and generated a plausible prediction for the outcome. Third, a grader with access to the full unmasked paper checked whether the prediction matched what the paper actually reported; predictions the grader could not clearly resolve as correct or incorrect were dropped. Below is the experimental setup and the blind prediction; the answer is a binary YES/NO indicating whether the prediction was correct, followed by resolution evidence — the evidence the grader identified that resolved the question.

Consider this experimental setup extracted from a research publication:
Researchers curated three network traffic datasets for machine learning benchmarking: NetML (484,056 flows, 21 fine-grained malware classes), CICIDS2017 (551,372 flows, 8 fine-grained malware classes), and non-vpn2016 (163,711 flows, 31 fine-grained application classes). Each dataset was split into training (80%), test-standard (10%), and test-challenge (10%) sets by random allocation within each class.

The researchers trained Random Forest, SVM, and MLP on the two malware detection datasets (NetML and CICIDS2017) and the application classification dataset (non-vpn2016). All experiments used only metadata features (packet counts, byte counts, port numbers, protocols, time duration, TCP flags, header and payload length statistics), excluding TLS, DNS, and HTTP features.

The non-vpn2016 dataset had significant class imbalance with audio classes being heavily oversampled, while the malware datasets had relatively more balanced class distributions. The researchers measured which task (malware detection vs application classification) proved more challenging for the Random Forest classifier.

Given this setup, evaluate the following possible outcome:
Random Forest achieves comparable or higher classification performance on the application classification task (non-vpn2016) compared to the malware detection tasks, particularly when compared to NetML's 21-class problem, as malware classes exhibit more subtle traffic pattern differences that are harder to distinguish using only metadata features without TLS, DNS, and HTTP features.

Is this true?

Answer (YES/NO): NO